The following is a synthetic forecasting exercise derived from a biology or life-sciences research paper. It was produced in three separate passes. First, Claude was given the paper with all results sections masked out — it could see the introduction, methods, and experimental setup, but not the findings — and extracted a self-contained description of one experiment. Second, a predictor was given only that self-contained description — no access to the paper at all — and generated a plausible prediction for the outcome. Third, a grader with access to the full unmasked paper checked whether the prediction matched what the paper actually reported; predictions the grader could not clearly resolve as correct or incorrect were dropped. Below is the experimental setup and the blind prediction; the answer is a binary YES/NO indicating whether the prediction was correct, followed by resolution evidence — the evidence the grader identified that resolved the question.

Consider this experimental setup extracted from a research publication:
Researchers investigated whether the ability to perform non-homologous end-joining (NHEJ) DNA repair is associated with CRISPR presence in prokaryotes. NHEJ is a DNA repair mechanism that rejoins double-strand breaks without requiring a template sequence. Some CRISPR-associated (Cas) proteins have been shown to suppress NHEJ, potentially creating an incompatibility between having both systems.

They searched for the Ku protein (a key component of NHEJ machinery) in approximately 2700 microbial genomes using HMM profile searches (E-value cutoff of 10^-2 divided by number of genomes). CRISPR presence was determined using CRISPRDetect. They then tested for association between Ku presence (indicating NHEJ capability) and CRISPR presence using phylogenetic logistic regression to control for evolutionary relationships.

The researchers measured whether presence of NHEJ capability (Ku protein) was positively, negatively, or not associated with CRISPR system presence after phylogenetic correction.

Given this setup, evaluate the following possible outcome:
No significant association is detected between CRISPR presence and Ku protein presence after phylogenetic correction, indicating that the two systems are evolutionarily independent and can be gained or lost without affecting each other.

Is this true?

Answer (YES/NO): NO